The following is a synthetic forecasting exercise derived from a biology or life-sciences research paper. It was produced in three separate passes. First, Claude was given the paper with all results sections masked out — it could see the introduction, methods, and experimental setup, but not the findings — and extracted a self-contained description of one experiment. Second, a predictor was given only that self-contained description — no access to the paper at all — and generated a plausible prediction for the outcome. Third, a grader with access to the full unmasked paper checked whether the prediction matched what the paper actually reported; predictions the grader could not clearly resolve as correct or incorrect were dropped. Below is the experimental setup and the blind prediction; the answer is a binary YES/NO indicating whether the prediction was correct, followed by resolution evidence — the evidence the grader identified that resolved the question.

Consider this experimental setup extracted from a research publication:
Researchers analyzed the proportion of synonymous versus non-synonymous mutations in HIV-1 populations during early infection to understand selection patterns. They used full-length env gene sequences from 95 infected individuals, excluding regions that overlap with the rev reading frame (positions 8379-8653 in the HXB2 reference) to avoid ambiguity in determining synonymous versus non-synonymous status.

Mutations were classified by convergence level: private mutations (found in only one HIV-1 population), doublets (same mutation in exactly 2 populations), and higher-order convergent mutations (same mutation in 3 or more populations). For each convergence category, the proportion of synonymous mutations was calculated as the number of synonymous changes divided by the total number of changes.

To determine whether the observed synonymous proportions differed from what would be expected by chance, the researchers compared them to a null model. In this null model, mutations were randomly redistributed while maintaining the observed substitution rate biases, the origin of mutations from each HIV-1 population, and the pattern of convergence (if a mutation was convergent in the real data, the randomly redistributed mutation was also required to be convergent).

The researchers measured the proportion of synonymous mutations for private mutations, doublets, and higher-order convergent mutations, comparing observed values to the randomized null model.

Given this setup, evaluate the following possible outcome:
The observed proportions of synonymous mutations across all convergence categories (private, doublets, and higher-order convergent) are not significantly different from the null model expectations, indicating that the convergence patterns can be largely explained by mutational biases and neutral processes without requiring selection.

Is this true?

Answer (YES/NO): NO